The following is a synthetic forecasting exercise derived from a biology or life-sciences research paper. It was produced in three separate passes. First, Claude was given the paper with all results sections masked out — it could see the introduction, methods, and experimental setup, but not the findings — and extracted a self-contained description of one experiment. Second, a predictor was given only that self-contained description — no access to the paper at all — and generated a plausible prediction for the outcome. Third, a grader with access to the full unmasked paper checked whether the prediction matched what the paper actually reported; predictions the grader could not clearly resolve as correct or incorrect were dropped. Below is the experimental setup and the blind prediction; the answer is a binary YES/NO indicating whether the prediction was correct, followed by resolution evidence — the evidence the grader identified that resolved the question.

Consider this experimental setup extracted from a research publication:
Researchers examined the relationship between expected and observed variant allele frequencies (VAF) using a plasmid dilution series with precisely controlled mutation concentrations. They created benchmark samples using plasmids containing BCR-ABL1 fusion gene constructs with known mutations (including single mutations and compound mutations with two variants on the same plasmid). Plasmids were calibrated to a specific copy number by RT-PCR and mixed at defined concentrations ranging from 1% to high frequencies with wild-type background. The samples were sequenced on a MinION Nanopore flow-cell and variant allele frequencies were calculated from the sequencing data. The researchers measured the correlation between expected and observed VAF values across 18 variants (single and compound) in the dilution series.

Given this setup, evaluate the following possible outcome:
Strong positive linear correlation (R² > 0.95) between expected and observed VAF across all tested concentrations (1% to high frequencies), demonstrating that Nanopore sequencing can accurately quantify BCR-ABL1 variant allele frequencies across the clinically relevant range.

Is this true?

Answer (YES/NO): NO